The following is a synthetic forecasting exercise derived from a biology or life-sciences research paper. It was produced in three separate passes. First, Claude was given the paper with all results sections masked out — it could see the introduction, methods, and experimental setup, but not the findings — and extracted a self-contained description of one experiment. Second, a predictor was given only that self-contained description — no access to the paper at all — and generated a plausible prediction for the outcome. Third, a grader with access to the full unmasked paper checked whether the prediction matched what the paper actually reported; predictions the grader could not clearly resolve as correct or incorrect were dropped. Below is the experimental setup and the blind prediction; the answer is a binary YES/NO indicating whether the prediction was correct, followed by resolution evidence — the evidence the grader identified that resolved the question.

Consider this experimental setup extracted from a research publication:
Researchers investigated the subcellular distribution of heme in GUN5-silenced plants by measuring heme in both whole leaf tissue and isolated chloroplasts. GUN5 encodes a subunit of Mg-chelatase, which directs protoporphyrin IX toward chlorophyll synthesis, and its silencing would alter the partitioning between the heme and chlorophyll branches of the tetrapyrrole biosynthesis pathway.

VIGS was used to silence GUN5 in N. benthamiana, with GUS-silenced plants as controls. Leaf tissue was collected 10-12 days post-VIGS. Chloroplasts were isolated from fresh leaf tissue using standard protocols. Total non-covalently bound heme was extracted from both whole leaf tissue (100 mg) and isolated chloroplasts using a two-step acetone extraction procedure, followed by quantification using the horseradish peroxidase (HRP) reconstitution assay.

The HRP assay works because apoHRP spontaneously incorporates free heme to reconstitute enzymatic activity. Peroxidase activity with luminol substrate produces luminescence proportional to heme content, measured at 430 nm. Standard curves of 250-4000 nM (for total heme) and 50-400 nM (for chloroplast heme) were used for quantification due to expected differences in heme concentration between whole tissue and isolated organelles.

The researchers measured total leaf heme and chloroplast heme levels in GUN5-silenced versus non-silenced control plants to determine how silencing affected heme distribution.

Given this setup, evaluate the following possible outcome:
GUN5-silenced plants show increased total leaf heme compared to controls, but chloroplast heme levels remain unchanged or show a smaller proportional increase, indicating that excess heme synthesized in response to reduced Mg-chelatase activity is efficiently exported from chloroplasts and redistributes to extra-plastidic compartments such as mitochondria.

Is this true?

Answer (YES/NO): NO